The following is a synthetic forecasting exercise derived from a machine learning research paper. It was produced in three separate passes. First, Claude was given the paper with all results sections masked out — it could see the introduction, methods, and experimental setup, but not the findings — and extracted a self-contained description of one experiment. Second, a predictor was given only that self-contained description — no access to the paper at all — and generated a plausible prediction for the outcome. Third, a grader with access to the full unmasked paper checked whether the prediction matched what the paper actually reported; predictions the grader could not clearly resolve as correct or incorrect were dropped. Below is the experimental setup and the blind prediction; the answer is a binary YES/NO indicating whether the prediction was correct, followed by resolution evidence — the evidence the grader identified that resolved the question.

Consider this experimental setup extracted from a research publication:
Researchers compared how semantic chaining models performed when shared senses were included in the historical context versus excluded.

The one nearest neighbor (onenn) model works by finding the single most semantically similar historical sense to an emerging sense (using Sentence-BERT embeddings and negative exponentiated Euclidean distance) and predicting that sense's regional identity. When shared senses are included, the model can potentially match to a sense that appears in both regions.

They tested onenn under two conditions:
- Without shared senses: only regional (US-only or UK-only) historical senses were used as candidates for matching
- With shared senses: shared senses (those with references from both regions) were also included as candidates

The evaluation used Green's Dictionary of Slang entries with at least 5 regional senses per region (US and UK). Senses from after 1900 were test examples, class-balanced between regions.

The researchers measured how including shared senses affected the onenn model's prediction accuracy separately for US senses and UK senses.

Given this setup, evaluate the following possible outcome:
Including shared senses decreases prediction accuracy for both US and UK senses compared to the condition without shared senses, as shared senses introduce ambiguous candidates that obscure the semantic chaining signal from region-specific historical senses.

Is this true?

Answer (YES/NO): NO